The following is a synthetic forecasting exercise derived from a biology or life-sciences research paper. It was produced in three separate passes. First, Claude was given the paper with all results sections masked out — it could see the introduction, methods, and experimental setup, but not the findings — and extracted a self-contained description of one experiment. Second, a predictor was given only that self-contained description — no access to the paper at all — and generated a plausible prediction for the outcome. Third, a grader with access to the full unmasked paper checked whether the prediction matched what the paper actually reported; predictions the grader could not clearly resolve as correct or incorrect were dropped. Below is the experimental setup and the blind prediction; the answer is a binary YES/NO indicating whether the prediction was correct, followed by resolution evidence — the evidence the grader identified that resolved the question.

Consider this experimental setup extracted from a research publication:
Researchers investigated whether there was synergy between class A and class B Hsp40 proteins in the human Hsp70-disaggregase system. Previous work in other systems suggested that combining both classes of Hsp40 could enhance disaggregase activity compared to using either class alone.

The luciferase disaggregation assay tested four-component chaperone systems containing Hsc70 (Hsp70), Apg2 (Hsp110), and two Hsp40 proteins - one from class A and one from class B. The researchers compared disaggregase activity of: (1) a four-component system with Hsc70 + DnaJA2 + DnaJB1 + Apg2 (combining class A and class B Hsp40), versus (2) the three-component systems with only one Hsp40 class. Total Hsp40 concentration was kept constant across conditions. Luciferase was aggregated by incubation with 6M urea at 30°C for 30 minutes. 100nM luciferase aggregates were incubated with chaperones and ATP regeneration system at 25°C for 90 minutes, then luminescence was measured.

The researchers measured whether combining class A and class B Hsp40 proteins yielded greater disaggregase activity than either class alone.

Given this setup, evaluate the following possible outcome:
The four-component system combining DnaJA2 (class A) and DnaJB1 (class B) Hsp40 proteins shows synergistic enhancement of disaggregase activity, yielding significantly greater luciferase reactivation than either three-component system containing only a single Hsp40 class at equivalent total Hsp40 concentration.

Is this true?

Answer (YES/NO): YES